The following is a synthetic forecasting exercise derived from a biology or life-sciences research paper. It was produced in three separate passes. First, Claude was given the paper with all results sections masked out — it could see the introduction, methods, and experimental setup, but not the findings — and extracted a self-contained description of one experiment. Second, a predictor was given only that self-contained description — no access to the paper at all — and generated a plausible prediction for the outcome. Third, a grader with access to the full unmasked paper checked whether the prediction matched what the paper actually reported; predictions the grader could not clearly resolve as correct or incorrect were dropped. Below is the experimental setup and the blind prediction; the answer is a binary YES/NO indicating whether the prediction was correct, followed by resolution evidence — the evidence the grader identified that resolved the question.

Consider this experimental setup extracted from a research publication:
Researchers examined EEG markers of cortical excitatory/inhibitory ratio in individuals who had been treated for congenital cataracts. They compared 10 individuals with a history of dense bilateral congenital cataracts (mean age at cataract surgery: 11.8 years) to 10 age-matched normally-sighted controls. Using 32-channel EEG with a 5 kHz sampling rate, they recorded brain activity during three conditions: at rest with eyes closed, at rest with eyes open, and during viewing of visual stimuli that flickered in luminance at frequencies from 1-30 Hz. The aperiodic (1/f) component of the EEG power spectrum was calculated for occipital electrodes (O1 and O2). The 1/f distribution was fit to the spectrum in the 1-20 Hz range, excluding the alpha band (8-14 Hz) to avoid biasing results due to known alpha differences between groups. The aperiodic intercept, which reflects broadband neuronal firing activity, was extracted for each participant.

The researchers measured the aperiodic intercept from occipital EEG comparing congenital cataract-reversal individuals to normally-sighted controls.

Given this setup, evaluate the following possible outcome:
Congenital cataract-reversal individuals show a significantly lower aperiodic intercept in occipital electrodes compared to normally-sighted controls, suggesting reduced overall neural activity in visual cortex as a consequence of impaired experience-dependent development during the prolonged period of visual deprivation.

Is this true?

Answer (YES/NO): NO